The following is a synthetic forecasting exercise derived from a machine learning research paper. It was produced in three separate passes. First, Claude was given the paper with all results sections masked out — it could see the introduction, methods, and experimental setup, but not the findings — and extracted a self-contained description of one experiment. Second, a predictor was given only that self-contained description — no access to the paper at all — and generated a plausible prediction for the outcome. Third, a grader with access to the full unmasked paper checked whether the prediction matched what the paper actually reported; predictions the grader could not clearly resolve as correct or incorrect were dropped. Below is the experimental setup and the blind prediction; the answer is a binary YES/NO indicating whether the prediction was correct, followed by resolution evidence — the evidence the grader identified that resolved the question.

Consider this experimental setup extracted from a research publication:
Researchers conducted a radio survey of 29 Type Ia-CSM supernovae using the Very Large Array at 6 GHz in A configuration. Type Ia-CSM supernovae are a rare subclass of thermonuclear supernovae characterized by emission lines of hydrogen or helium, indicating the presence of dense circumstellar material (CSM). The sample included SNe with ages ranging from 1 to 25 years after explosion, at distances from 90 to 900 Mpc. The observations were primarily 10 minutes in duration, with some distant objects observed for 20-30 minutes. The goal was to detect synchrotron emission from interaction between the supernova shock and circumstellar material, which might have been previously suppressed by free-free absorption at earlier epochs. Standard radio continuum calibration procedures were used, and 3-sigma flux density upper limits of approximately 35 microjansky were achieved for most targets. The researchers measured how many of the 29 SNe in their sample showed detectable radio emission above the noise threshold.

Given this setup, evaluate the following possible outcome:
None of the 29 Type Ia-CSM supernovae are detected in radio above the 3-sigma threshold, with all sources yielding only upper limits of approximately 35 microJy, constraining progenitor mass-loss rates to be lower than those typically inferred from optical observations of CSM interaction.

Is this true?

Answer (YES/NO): NO